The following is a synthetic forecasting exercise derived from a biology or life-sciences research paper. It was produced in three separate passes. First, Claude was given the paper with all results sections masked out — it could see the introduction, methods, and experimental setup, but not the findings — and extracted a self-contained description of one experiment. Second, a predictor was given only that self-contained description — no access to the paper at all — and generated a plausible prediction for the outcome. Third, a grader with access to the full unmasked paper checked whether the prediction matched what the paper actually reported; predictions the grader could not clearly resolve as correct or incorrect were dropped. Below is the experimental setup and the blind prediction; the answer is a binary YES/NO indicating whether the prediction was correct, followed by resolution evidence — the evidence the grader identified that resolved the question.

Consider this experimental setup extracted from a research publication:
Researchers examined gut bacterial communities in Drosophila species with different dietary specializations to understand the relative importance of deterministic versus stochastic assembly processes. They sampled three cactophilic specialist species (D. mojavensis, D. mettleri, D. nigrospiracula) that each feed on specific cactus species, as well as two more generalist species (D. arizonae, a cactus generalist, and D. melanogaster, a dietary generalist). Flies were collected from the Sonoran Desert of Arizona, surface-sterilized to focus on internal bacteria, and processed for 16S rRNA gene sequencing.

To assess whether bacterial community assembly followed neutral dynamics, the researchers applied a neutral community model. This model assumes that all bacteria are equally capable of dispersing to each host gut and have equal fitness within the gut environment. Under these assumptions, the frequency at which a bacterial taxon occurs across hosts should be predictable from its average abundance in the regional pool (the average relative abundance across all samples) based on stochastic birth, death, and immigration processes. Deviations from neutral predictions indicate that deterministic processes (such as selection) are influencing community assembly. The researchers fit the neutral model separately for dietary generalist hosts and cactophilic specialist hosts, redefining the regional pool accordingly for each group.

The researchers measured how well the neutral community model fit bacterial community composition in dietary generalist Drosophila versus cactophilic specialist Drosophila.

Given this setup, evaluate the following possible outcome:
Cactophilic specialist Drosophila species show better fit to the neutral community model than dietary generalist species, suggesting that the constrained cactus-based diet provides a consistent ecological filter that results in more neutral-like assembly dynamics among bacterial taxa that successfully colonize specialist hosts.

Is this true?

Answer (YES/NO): NO